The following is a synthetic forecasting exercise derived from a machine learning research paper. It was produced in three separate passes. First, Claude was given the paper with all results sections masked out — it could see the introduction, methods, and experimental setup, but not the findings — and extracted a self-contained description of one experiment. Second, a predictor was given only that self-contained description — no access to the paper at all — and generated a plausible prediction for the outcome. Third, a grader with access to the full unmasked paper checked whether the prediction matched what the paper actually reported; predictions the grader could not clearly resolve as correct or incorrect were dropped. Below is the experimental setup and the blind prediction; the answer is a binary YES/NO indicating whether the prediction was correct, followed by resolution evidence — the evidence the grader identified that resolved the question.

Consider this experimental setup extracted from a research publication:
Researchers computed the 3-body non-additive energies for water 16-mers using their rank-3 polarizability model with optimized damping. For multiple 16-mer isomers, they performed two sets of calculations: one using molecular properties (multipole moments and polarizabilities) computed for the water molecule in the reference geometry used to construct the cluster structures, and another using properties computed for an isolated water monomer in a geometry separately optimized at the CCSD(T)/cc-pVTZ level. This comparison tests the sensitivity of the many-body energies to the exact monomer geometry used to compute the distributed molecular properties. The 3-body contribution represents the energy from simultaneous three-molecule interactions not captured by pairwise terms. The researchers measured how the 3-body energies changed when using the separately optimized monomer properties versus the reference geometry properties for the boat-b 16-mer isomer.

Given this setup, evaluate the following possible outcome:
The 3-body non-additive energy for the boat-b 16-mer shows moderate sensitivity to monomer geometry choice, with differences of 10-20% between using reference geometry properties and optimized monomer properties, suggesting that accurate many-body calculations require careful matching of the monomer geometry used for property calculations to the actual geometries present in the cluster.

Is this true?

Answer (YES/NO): NO